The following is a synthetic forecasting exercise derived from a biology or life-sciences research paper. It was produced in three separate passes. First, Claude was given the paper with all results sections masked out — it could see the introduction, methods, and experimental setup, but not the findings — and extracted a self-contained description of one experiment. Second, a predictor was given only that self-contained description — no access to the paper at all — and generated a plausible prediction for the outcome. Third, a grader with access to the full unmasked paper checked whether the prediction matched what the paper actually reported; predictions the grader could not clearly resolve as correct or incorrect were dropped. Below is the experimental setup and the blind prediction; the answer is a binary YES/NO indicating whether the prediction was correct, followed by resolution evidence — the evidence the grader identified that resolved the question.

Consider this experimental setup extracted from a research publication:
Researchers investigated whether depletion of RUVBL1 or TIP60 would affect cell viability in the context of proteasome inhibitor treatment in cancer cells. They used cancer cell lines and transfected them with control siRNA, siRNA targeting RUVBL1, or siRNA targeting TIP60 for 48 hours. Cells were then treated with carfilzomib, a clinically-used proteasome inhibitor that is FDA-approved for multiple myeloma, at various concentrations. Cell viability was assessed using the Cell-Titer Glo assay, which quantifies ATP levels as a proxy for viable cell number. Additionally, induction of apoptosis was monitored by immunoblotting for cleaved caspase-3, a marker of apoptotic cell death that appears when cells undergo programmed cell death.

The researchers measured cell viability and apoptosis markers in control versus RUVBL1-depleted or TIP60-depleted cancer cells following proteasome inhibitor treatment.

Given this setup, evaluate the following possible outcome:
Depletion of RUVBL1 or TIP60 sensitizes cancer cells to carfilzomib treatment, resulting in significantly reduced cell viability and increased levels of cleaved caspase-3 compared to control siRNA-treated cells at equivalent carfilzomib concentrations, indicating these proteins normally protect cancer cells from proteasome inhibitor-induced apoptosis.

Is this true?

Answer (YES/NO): YES